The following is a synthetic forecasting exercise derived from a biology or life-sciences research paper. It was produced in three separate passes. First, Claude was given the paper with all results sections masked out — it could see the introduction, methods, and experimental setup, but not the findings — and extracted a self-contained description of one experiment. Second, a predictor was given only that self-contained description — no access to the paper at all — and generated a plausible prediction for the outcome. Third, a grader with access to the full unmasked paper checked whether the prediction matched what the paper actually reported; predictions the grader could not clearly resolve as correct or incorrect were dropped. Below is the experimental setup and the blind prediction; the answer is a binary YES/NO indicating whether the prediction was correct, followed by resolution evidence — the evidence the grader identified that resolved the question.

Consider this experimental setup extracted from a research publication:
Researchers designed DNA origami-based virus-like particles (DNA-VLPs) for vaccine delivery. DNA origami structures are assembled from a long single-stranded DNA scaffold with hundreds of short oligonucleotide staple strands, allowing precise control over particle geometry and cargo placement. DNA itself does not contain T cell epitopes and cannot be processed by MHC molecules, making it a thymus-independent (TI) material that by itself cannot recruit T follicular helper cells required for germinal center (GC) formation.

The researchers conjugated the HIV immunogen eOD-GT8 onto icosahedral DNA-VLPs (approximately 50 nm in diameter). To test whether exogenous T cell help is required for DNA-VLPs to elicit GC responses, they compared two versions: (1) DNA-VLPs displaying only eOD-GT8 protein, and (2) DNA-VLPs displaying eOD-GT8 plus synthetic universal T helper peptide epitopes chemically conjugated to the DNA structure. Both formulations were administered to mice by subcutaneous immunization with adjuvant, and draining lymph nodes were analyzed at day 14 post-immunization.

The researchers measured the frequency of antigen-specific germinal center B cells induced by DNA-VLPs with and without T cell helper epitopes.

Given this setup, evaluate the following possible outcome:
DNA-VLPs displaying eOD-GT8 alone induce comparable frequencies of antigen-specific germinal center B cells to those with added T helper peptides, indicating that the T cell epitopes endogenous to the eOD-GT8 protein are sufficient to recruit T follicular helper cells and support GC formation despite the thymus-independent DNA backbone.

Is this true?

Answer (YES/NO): NO